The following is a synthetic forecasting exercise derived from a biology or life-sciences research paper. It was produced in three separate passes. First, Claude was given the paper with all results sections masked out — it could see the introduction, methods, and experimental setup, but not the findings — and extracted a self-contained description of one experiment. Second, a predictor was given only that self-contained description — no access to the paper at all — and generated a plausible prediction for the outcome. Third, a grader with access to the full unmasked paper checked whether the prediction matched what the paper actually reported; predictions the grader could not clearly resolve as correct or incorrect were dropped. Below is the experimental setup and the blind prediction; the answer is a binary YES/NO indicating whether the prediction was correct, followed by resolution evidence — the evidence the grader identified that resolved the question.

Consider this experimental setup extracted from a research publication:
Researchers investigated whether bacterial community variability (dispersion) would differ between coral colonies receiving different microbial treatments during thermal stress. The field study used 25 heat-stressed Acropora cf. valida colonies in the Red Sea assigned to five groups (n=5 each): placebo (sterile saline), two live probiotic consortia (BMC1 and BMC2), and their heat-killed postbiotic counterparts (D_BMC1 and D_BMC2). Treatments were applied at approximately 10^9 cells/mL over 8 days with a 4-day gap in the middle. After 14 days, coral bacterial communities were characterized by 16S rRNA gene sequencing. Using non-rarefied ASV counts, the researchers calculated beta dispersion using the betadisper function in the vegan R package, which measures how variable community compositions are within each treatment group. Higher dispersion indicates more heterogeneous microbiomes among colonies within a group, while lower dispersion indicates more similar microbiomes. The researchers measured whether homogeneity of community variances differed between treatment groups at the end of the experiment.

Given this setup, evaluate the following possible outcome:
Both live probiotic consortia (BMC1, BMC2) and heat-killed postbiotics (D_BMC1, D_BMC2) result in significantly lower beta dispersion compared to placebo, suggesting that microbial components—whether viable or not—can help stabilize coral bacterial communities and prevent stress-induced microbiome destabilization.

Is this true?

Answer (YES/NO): NO